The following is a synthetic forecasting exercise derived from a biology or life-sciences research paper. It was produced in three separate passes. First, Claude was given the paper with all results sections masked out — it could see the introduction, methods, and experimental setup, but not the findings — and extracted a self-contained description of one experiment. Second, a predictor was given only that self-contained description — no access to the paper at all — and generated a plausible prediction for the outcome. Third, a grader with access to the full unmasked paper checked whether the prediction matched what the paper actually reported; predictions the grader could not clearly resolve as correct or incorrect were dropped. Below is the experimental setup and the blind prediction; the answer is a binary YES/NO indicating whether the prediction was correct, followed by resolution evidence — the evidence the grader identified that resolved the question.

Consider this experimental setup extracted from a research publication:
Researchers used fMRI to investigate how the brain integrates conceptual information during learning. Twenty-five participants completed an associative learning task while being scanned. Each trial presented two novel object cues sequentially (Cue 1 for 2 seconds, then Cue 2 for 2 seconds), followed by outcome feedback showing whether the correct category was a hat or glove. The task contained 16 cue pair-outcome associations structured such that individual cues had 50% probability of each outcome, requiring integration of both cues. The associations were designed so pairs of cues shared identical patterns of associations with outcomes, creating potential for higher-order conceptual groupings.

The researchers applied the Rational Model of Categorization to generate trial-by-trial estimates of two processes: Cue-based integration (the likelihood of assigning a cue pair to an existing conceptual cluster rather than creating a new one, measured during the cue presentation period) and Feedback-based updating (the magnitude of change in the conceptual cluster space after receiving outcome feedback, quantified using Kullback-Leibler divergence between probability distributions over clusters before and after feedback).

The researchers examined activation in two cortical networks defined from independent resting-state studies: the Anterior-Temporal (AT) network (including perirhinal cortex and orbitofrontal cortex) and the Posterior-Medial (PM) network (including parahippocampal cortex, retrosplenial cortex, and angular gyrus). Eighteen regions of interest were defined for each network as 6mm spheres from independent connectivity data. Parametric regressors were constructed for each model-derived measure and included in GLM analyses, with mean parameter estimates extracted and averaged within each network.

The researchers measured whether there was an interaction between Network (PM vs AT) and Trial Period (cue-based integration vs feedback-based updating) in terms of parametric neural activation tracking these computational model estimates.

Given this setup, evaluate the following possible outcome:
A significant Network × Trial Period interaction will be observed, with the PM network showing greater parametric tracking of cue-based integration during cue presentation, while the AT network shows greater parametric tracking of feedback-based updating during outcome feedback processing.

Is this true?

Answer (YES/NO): NO